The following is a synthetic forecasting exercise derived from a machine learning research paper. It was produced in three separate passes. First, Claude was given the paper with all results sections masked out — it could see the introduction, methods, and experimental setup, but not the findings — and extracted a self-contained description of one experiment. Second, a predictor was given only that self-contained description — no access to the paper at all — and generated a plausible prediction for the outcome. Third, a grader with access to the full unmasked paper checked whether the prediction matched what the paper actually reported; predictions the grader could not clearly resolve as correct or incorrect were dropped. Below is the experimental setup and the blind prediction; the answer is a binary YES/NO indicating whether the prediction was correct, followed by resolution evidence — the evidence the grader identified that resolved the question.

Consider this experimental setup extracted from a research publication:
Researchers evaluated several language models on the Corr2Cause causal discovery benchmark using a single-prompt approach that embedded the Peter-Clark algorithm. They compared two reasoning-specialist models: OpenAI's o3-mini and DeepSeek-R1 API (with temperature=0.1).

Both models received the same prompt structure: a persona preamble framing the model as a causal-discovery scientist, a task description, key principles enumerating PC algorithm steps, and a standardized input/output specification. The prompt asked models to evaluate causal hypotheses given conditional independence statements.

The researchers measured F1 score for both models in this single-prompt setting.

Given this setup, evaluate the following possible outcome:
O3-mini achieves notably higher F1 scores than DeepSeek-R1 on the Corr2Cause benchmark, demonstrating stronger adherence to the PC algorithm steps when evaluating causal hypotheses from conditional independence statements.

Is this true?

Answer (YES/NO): NO